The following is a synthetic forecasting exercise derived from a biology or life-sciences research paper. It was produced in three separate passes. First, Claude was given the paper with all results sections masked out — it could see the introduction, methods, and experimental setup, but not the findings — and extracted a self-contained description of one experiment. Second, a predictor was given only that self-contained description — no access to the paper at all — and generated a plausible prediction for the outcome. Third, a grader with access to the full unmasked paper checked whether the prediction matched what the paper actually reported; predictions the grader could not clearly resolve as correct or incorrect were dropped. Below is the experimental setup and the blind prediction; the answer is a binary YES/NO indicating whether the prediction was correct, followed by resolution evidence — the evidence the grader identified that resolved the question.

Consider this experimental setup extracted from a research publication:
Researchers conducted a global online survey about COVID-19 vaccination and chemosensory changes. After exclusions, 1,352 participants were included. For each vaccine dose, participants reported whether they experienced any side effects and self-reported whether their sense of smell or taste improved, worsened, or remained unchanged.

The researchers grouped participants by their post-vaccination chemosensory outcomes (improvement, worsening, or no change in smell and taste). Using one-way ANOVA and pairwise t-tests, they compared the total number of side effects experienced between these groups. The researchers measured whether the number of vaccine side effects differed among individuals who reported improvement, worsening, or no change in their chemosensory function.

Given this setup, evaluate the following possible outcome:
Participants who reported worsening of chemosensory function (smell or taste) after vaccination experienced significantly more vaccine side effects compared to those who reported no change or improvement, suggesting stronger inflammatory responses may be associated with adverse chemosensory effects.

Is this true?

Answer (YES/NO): YES